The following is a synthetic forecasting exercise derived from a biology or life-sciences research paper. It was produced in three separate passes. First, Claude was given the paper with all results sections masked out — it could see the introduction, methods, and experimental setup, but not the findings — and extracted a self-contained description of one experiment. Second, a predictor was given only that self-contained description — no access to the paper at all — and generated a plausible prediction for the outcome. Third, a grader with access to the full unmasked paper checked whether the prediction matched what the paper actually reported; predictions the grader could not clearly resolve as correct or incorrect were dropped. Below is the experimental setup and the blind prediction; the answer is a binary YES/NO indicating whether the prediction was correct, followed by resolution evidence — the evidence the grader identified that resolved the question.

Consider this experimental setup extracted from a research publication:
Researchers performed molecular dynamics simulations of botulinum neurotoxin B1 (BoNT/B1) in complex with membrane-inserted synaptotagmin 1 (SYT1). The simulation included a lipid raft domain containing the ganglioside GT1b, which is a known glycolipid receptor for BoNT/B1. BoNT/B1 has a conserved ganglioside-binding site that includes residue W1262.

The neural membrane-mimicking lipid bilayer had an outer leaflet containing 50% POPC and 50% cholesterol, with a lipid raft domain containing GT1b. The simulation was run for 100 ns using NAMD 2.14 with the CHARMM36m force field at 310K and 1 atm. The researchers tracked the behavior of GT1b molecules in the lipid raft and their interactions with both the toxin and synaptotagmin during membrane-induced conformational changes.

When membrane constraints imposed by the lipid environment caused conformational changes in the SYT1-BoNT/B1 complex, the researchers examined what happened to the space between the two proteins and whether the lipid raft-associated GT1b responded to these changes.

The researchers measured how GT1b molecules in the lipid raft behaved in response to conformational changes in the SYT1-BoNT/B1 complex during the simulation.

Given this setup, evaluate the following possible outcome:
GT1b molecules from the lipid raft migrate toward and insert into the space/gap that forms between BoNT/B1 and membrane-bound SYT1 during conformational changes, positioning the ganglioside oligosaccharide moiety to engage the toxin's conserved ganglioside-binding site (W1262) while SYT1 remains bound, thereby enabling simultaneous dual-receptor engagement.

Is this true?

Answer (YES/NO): NO